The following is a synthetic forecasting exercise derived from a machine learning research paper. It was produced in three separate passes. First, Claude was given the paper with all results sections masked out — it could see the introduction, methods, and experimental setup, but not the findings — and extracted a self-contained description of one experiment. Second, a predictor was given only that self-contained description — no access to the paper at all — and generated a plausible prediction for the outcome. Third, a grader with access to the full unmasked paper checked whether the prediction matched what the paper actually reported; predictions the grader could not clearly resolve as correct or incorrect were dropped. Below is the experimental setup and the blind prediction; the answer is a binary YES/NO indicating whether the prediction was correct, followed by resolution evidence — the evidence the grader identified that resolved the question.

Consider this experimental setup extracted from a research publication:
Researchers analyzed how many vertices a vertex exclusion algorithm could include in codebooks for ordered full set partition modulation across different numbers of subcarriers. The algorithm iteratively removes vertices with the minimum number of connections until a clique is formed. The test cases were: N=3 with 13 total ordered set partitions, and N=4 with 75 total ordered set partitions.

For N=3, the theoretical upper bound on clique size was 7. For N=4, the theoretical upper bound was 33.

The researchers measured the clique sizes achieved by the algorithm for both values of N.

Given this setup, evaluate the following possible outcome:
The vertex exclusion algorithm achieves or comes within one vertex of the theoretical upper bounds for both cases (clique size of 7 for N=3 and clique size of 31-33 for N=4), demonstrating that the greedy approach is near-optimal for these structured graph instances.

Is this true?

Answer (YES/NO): YES